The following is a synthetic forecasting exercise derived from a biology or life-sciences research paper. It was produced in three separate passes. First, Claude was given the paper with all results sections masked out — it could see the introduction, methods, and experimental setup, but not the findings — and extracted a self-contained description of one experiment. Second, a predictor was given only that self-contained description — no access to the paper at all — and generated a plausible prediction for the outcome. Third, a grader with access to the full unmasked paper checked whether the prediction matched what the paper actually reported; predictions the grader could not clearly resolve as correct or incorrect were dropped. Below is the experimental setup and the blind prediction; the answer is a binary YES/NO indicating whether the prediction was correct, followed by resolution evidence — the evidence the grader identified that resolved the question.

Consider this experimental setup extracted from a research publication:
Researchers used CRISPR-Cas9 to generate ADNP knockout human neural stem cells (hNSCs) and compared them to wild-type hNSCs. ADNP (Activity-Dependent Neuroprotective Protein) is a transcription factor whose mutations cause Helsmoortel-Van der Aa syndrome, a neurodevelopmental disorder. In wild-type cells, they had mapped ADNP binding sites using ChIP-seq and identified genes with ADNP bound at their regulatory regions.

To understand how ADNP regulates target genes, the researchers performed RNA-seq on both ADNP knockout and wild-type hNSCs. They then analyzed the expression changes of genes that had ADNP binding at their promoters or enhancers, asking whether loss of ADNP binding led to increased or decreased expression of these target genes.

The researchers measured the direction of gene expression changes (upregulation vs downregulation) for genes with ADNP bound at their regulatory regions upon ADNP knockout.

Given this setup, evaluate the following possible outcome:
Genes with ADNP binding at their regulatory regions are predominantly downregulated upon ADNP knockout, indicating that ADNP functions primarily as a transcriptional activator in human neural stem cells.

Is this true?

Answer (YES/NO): NO